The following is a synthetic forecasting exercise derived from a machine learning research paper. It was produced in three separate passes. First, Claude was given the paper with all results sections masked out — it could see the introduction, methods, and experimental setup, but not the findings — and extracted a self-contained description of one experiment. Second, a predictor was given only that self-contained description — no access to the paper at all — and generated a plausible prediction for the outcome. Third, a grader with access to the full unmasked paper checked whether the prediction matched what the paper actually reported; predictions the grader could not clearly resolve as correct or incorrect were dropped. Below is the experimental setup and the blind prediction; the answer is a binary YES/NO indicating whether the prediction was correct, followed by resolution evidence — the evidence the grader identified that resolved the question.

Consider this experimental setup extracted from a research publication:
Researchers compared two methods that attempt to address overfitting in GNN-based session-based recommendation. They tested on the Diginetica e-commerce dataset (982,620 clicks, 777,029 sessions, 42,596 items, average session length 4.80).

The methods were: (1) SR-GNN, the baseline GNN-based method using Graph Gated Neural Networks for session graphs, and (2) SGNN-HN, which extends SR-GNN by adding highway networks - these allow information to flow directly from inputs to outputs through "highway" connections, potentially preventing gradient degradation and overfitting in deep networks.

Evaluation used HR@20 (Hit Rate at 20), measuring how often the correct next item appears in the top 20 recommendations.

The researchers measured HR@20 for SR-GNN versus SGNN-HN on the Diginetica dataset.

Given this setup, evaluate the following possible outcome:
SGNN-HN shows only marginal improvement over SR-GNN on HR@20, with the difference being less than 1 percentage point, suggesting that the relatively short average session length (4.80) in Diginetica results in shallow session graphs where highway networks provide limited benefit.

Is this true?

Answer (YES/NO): YES